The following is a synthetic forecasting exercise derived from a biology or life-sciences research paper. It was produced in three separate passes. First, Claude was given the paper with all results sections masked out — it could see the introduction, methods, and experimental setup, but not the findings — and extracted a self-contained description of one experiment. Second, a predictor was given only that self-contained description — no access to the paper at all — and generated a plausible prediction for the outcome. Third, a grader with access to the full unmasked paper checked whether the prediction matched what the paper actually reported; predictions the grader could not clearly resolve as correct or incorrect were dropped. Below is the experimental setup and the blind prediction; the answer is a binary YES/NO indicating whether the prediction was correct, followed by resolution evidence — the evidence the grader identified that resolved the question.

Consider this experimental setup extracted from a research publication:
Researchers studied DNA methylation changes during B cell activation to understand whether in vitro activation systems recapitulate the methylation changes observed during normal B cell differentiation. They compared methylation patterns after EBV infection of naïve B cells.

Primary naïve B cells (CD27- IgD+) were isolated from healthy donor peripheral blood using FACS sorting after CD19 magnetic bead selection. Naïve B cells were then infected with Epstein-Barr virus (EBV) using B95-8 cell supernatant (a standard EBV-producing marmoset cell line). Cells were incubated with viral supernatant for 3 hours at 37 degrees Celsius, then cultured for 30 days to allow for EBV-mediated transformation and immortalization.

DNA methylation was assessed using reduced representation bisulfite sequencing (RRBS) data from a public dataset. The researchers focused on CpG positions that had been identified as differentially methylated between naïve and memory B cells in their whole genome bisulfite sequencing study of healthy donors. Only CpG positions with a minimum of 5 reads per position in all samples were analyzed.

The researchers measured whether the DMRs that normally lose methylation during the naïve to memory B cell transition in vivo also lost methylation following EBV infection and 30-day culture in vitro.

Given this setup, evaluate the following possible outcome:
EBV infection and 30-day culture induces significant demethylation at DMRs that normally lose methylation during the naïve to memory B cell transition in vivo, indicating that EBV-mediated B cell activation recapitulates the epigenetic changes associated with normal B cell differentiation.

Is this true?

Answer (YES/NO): YES